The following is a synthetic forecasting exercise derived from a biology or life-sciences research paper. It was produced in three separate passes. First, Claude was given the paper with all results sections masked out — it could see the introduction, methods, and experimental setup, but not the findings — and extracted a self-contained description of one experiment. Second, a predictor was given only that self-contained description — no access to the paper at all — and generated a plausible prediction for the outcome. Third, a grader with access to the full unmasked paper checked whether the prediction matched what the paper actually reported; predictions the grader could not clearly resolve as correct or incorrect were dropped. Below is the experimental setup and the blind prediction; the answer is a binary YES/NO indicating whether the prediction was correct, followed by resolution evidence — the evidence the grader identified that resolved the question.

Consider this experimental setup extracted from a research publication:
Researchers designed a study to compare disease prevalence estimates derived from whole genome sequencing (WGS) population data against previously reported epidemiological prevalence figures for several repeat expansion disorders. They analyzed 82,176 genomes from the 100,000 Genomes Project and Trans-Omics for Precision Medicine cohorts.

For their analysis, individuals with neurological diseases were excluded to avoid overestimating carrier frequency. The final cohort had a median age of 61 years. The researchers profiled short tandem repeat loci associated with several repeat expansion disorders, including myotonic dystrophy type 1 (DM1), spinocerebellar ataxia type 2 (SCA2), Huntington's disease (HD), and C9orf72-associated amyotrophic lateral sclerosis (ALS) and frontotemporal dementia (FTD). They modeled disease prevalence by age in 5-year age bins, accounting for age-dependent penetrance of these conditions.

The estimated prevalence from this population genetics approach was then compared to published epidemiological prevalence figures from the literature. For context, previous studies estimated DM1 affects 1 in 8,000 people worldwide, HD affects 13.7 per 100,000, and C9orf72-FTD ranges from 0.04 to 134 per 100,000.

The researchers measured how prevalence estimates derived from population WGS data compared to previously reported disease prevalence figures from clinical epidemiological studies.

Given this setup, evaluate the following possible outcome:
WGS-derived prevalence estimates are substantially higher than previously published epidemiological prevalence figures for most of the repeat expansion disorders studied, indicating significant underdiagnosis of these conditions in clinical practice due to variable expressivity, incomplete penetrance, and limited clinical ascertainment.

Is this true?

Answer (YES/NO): YES